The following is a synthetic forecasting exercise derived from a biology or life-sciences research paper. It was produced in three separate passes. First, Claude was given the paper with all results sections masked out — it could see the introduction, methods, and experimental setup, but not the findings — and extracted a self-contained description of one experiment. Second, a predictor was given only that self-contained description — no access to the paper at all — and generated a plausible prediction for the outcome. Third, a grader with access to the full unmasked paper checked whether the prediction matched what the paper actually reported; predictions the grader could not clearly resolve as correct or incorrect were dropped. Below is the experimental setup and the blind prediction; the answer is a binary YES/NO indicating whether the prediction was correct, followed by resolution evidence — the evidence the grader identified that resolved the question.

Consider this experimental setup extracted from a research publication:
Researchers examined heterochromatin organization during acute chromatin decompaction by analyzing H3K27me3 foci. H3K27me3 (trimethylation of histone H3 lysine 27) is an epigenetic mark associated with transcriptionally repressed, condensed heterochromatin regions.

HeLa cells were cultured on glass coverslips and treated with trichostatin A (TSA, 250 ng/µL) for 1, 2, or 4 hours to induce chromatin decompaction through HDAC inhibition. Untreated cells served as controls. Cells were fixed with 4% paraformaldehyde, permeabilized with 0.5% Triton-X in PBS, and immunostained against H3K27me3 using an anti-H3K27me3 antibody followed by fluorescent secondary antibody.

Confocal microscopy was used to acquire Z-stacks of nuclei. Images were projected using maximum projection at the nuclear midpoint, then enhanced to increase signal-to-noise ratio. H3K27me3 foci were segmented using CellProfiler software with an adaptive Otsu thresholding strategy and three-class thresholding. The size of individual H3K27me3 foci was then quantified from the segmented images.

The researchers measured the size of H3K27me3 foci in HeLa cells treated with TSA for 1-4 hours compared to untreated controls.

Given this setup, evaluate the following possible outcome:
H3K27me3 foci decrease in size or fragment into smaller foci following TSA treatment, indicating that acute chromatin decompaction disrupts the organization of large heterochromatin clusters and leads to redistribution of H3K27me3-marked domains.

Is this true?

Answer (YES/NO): YES